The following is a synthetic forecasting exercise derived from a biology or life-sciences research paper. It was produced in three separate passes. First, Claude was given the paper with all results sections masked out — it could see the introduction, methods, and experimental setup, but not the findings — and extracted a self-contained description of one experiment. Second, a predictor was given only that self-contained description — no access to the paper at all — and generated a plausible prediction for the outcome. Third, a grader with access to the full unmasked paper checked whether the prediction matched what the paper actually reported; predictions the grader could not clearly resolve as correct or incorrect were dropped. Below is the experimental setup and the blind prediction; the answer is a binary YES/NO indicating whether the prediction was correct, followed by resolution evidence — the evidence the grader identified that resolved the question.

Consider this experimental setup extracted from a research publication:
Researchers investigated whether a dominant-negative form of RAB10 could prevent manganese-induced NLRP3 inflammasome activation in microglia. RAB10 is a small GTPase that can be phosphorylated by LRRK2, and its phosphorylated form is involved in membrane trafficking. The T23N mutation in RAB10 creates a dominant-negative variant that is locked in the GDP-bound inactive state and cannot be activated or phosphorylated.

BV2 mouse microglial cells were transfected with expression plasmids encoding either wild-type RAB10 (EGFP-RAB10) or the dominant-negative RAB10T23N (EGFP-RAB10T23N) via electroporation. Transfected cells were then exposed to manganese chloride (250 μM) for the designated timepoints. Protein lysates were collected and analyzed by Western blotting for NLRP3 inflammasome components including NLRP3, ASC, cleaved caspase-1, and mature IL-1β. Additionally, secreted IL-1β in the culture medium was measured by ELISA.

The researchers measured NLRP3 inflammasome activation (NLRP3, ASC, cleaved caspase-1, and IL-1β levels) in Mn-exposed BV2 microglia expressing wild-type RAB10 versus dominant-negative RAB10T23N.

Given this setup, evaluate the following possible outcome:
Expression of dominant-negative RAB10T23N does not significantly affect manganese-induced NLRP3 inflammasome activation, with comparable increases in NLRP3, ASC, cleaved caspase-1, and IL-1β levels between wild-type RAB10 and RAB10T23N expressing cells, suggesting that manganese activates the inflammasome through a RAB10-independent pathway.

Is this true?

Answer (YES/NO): NO